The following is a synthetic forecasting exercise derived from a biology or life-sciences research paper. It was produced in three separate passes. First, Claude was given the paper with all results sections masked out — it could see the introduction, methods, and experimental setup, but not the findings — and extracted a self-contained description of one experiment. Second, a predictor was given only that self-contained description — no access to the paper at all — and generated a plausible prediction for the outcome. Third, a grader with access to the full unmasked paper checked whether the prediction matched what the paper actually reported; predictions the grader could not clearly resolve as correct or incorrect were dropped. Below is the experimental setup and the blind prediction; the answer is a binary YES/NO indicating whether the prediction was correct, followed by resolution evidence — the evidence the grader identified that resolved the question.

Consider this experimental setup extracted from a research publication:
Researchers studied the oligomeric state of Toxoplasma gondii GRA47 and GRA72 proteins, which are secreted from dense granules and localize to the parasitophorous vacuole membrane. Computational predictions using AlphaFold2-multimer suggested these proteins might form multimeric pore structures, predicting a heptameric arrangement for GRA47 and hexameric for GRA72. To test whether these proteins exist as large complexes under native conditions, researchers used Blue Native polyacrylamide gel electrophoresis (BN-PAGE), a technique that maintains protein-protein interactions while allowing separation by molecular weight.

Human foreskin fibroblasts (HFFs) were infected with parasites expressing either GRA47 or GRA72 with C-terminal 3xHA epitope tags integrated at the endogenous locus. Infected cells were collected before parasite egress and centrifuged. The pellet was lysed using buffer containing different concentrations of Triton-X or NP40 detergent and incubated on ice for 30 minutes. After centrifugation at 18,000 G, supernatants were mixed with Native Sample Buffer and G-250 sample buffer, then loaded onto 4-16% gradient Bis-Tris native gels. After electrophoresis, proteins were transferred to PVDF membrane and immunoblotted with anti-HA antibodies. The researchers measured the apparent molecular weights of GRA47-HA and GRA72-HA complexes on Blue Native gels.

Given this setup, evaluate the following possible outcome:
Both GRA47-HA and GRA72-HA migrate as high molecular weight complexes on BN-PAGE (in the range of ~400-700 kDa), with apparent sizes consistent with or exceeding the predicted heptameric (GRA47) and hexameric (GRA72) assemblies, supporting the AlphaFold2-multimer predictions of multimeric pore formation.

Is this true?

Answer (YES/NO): NO